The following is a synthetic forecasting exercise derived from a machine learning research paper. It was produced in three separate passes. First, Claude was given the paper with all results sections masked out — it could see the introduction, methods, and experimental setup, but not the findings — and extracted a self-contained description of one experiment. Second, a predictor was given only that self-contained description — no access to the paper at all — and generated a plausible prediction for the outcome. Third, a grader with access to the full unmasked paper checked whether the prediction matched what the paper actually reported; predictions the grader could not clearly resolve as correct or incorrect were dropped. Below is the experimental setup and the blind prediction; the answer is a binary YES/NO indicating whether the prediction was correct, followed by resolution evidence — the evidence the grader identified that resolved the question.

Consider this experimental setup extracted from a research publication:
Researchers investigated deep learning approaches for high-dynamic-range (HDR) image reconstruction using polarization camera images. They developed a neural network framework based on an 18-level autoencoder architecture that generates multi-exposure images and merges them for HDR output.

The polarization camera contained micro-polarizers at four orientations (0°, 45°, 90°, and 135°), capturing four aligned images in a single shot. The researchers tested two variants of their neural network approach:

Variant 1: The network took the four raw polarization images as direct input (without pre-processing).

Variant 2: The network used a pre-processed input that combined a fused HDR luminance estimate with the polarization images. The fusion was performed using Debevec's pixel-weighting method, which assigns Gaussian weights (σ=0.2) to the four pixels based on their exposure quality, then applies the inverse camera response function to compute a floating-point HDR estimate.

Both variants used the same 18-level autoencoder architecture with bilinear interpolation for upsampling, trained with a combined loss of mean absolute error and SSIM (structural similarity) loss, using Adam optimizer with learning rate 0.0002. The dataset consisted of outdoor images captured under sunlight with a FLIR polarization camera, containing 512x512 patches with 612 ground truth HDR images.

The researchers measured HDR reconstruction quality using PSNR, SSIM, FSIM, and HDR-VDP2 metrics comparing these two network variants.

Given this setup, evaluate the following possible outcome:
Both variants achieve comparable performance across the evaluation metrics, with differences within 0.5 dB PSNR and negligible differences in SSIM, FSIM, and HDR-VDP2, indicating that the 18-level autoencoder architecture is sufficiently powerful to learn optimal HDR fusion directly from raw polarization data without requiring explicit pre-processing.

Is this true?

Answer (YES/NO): NO